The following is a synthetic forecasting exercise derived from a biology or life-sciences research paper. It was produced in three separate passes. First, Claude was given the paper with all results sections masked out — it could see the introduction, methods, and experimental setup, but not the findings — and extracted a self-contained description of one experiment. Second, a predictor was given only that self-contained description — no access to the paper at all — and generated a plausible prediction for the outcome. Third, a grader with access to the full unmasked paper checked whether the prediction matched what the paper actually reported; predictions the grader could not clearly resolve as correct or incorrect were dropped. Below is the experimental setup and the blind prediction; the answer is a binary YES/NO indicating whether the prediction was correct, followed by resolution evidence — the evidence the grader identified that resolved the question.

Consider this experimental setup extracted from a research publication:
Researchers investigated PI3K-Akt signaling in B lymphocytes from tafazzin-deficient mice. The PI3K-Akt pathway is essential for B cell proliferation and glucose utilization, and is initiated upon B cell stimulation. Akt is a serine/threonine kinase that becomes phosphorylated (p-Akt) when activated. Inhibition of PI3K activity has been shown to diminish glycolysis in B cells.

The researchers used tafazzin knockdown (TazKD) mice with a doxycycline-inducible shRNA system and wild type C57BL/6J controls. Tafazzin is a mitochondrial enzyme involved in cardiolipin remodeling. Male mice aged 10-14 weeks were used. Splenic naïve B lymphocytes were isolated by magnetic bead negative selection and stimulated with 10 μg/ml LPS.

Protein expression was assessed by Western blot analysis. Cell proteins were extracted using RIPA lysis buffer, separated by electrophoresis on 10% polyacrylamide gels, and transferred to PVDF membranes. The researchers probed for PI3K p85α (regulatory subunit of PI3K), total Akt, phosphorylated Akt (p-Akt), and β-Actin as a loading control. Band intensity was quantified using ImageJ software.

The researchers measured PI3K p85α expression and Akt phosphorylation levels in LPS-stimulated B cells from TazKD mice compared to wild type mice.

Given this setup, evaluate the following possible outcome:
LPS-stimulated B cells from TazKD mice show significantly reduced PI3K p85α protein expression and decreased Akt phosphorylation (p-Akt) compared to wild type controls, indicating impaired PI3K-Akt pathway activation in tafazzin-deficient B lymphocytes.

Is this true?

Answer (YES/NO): YES